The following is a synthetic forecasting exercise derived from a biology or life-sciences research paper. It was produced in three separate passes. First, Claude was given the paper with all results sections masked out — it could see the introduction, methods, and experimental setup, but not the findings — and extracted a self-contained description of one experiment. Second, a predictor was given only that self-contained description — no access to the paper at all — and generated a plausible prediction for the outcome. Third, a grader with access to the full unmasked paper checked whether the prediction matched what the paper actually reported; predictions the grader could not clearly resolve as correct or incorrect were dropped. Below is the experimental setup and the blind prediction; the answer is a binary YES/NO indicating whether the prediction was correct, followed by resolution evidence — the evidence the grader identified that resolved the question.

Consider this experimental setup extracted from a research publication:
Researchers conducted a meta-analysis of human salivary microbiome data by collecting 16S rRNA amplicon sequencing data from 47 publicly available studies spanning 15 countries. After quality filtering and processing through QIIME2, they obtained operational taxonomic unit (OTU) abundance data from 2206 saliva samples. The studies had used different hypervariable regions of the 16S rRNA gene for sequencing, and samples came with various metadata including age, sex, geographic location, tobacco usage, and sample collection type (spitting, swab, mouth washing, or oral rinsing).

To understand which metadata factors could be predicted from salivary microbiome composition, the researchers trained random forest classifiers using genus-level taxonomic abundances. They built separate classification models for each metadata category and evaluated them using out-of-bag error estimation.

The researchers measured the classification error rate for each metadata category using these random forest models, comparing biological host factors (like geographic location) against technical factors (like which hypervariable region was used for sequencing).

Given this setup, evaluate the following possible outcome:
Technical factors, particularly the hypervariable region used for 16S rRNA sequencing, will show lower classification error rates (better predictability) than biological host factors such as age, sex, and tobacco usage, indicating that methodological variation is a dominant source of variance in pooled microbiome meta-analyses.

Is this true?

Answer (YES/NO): NO